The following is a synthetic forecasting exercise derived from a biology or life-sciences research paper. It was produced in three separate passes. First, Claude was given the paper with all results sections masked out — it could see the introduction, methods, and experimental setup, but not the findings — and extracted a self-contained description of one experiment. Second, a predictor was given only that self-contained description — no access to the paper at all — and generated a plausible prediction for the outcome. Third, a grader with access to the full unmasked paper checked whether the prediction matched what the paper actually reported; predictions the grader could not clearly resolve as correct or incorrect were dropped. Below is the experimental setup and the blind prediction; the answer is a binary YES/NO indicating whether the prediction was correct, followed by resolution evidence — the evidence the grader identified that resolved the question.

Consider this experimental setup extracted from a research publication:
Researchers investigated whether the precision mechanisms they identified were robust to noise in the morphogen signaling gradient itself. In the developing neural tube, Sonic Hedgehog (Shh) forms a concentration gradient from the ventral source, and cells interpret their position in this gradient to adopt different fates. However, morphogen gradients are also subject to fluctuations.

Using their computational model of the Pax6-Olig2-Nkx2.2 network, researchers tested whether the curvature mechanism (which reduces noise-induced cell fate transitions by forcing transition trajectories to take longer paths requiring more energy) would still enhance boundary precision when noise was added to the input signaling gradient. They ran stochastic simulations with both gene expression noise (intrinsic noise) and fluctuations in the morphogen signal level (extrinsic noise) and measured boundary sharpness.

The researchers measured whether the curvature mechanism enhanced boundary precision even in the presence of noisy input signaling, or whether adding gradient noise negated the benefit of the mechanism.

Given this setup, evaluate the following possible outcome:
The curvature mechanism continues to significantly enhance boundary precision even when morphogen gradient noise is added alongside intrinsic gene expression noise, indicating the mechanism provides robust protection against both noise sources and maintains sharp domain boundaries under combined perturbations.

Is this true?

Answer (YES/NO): YES